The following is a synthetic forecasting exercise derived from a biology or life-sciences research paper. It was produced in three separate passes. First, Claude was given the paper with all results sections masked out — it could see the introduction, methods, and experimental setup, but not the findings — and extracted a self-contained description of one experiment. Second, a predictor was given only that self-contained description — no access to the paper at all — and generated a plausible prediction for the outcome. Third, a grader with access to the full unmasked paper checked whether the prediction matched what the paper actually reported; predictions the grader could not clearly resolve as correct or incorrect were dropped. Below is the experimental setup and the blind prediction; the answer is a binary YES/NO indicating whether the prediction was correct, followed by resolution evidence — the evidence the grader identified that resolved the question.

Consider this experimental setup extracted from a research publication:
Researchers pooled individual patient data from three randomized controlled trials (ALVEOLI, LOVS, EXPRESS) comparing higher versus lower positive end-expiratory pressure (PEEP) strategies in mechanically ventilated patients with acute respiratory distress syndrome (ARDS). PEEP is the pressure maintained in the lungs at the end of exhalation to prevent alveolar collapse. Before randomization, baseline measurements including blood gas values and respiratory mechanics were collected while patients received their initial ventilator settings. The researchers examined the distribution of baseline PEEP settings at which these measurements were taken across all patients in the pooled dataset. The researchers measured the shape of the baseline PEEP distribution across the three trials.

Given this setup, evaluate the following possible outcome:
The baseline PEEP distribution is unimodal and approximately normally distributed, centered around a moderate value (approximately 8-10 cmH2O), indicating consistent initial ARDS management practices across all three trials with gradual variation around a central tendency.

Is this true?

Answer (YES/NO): NO